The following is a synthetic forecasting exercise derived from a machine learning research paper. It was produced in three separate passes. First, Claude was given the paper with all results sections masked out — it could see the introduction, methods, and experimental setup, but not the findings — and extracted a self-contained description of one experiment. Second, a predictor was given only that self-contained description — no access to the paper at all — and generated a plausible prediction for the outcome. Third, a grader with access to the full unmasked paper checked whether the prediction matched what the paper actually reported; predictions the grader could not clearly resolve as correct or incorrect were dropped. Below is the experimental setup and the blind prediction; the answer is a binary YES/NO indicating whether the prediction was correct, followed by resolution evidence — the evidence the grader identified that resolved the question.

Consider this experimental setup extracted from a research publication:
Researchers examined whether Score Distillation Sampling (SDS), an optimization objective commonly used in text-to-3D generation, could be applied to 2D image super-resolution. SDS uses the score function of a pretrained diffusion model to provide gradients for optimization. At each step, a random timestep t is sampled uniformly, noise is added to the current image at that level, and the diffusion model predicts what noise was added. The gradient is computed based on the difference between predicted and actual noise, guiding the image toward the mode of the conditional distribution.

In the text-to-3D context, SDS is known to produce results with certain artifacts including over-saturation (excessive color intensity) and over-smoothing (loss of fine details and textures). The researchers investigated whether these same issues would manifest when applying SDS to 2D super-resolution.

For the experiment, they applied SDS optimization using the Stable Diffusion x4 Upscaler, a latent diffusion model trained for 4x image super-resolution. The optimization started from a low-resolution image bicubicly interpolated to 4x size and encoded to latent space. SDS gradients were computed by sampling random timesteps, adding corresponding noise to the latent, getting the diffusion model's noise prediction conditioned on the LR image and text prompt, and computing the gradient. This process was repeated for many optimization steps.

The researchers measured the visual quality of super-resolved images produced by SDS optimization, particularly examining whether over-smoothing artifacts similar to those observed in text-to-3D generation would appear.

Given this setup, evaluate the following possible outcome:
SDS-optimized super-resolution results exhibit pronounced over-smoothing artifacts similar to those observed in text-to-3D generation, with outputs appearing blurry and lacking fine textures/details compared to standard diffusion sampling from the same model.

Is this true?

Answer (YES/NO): YES